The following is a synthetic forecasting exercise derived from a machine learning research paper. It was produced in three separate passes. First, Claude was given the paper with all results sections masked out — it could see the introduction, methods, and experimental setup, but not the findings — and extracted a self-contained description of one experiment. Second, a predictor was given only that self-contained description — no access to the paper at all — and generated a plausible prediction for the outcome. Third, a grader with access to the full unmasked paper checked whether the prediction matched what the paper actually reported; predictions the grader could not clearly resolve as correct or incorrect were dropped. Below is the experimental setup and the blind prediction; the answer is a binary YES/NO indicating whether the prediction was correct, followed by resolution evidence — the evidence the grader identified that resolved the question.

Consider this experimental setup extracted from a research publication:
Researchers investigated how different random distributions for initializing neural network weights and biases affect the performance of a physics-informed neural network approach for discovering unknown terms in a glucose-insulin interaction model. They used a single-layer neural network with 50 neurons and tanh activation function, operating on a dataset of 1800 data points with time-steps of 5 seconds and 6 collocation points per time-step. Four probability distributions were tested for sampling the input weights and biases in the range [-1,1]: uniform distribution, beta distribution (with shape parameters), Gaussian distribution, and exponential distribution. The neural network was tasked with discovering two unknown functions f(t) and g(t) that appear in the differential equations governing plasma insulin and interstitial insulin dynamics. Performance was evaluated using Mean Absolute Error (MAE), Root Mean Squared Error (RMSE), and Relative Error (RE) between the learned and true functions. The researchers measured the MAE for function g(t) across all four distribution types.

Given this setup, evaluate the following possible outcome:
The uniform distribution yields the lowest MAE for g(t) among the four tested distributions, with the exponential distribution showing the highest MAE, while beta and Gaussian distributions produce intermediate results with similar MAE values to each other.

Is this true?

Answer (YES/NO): NO